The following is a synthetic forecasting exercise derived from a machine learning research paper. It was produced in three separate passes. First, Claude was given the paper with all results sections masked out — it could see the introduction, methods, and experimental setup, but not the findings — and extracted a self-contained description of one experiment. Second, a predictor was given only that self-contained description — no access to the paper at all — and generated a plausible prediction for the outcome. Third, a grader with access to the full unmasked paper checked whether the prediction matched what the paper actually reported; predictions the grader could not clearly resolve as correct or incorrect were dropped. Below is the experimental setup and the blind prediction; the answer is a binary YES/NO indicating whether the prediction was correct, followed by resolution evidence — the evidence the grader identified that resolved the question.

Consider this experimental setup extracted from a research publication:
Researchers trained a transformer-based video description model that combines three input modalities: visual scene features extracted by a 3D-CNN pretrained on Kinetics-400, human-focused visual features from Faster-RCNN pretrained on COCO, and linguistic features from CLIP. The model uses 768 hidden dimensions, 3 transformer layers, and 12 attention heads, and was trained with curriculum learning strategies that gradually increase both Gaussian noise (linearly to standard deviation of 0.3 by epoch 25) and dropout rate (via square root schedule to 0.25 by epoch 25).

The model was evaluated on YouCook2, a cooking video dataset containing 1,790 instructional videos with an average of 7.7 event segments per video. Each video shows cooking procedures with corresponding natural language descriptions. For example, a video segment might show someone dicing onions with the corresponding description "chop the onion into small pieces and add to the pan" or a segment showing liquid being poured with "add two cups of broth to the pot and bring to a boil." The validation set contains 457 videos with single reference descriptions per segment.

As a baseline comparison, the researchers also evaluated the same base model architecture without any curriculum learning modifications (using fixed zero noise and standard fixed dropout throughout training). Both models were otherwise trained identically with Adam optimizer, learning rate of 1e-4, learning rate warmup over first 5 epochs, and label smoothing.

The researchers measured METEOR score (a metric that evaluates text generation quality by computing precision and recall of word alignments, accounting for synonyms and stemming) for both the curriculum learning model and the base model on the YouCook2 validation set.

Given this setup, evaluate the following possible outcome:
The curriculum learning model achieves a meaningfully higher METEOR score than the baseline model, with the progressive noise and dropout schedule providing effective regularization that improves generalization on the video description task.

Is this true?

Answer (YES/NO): NO